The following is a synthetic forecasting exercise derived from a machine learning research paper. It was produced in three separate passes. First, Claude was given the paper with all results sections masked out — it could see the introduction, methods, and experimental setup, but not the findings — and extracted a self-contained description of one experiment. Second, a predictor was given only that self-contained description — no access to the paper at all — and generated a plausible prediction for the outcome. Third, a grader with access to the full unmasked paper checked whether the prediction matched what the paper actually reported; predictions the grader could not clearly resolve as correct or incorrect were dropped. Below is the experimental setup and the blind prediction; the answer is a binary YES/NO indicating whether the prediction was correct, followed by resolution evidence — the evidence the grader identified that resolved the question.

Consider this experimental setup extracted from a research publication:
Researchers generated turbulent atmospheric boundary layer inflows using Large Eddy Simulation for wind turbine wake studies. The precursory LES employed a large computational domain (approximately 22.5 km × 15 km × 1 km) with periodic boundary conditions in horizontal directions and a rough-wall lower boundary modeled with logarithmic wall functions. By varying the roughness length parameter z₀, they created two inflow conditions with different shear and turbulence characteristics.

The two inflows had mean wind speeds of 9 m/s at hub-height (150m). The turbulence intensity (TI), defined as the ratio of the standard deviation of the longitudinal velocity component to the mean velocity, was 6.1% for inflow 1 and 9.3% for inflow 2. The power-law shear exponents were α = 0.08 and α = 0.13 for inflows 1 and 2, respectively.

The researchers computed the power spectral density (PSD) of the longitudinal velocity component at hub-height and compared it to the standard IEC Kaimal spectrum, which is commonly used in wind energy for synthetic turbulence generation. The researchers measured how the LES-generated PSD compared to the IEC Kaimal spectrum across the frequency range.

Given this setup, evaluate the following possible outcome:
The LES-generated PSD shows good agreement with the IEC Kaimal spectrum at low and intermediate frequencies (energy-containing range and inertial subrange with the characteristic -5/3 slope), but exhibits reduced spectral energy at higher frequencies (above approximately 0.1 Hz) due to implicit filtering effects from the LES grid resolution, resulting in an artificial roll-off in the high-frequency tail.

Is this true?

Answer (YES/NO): NO